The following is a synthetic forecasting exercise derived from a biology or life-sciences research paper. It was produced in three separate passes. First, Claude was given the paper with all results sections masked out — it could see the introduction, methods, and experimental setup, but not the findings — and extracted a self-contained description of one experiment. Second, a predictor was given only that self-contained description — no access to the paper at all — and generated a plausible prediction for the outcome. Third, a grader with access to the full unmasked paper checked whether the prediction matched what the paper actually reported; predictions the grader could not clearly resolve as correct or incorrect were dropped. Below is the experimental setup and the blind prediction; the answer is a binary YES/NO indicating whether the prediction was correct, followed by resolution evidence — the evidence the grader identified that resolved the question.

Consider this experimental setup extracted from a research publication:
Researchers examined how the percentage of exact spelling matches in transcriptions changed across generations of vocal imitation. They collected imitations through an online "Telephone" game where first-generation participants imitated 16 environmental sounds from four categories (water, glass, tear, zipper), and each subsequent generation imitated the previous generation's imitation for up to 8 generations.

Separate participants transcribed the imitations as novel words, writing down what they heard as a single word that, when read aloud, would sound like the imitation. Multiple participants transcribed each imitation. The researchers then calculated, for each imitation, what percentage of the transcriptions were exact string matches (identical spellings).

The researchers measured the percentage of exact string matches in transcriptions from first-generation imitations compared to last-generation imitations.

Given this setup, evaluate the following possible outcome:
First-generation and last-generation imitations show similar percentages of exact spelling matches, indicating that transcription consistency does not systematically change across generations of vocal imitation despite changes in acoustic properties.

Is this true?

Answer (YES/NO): NO